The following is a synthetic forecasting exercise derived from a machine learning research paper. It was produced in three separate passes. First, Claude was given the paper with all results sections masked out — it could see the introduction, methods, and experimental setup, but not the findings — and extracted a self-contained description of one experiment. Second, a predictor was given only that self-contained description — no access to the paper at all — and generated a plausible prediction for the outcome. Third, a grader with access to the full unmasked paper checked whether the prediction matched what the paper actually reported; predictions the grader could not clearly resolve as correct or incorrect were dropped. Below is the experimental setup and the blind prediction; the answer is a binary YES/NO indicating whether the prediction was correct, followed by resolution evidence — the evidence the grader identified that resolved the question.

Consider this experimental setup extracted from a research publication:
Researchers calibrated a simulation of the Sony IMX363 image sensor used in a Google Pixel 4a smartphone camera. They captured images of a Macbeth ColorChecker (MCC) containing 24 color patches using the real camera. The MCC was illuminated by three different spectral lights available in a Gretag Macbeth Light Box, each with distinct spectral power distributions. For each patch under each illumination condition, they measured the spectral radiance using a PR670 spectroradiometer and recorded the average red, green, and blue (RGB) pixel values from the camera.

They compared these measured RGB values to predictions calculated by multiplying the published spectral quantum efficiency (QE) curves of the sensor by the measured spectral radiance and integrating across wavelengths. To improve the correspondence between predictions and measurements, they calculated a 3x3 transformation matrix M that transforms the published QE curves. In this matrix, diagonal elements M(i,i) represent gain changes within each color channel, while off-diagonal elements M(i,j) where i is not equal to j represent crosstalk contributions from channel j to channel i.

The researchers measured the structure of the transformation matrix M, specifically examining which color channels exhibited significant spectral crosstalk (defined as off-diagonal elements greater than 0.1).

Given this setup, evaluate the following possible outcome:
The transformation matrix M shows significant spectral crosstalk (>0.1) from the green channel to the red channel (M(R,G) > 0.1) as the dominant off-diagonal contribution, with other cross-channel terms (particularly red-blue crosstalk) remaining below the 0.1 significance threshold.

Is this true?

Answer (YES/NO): NO